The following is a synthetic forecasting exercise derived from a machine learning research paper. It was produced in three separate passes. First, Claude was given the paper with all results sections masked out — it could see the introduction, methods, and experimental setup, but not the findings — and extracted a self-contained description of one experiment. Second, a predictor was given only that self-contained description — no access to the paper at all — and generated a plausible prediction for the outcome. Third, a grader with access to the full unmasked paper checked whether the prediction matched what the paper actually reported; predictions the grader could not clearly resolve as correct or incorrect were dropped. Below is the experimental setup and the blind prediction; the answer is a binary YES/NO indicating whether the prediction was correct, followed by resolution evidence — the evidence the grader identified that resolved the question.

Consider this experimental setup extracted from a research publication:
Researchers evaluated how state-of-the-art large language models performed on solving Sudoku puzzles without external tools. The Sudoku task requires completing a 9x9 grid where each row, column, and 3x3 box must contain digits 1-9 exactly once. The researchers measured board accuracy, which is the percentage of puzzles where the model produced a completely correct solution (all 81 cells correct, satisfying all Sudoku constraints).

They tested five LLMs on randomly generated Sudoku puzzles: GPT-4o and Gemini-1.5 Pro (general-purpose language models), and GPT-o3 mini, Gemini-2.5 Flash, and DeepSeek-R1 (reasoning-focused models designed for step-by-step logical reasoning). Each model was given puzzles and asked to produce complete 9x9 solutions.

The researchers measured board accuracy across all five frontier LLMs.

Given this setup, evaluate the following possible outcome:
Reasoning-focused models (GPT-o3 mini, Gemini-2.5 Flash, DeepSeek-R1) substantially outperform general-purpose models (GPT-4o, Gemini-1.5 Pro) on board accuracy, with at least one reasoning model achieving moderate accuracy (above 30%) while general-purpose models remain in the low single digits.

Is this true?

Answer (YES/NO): NO